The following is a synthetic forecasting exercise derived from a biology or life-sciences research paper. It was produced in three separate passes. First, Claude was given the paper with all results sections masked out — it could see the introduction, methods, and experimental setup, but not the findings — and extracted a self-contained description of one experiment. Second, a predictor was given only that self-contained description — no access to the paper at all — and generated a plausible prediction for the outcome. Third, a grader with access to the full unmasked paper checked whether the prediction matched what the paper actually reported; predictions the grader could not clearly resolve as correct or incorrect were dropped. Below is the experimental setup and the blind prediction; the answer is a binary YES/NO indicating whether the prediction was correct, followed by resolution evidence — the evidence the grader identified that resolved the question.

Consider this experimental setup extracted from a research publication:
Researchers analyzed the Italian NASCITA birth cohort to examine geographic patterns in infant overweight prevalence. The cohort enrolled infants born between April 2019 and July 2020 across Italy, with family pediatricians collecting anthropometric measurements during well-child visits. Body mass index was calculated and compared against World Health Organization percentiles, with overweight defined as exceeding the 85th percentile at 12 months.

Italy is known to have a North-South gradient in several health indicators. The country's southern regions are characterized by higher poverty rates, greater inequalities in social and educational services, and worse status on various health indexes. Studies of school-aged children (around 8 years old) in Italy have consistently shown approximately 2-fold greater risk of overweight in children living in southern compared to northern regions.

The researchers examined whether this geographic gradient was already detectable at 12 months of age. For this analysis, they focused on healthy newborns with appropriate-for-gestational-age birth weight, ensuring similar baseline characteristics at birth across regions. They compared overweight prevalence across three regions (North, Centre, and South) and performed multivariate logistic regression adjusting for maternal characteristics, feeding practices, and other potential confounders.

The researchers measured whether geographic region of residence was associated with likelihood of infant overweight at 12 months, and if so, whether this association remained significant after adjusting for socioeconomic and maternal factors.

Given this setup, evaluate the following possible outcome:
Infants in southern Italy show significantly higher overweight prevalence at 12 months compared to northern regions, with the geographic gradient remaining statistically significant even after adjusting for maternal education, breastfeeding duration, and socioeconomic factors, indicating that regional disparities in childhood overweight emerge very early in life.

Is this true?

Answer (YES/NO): YES